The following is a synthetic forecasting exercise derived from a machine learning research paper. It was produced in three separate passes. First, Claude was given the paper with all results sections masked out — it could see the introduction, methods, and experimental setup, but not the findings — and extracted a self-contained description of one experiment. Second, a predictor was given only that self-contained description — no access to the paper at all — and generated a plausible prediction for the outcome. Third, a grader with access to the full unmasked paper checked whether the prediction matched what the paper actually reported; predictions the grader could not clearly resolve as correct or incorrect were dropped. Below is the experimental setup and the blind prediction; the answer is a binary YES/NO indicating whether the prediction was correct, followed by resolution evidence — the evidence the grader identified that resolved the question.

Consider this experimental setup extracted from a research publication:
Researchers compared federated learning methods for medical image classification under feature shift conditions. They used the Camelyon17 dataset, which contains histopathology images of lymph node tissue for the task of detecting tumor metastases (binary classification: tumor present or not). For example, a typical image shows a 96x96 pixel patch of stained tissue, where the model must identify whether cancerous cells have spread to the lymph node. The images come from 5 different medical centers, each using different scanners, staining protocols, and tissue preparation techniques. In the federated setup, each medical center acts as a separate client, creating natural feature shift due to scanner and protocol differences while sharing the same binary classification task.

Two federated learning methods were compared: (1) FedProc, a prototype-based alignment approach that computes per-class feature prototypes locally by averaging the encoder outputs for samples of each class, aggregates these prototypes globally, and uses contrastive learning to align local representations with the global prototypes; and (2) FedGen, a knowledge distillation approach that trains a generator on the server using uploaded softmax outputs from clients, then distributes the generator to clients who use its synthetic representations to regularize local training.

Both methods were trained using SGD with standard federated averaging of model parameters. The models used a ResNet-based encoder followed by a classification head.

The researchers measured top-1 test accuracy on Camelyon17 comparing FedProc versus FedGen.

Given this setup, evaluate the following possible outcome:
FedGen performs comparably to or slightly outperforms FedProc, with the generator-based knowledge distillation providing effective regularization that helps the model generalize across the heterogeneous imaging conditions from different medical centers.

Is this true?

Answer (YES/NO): NO